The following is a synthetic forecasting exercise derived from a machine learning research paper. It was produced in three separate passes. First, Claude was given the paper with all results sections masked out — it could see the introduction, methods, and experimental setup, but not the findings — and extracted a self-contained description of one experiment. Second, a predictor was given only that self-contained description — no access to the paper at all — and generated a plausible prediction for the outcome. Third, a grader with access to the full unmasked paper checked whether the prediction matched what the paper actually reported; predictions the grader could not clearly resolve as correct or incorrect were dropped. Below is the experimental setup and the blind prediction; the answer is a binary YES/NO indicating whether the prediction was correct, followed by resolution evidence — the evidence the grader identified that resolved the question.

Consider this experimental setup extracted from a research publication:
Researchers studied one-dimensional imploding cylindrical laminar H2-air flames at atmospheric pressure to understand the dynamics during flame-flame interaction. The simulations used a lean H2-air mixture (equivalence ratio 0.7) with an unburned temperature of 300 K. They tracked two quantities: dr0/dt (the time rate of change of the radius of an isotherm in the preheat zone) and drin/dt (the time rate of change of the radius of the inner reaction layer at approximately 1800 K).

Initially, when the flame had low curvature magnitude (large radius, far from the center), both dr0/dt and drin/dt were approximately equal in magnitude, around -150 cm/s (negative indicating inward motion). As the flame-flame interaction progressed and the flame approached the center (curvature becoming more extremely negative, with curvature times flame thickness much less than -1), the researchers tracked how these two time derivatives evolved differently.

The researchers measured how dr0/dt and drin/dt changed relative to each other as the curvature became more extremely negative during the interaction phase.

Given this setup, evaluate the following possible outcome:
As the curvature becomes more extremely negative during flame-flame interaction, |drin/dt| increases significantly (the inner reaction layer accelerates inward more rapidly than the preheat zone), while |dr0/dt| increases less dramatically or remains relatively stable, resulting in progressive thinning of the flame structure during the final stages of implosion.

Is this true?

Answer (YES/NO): NO